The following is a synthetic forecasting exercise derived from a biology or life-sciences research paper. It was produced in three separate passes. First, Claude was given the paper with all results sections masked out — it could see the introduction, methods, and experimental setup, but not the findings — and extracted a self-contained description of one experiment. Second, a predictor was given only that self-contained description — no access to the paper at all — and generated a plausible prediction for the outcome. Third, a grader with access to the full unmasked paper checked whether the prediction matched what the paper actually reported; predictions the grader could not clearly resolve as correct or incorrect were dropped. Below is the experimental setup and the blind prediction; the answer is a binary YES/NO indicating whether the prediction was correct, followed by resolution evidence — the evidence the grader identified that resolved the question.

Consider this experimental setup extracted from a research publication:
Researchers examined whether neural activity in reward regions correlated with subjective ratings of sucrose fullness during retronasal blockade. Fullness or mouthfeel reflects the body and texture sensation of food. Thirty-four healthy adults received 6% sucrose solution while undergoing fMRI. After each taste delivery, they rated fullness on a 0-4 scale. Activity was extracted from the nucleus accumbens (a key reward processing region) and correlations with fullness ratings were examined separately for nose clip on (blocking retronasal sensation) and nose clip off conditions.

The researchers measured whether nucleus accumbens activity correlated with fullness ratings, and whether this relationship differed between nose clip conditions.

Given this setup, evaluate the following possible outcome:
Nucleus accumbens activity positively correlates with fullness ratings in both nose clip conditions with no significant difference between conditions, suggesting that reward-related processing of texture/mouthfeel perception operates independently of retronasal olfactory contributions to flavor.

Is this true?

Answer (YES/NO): NO